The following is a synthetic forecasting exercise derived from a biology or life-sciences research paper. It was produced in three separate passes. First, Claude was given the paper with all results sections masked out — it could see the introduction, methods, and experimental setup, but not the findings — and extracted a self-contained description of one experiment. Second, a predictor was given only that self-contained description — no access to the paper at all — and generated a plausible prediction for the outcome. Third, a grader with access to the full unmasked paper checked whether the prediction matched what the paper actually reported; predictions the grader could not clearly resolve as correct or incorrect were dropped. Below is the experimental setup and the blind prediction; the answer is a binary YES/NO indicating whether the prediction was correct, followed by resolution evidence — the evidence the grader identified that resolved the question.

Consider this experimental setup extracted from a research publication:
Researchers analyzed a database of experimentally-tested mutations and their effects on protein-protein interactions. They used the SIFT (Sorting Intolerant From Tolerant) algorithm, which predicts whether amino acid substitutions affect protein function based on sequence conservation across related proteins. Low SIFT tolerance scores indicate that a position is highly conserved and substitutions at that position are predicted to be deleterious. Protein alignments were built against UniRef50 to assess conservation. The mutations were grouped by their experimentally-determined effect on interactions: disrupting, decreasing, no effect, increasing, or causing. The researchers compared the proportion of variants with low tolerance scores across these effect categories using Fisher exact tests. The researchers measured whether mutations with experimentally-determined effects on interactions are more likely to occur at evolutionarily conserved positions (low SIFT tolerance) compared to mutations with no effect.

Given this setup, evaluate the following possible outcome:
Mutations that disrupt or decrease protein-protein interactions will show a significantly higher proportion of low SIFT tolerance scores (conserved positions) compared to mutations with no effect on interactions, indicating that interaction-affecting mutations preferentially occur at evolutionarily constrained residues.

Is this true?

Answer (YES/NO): YES